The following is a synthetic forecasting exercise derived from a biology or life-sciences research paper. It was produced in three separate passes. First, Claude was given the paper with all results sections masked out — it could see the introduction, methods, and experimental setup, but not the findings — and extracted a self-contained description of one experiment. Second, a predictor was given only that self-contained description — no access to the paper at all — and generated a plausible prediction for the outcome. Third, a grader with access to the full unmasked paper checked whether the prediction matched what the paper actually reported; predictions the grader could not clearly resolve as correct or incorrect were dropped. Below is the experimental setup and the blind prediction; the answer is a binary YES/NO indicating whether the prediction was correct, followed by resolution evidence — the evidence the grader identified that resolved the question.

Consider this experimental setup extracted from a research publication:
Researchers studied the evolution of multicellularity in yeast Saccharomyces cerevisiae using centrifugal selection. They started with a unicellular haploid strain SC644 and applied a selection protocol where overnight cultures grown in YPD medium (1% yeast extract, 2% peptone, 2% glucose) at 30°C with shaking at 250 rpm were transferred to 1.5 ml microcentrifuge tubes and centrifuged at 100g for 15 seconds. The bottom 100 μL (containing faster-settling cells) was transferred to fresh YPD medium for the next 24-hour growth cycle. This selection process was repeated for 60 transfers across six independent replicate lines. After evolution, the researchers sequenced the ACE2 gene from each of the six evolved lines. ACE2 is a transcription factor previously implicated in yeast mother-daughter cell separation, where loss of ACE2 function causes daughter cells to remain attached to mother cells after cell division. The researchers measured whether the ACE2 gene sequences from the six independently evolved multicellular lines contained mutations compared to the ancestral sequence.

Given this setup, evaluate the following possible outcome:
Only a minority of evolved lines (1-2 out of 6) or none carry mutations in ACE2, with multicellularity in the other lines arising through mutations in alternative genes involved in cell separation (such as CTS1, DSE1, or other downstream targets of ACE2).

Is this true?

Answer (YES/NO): NO